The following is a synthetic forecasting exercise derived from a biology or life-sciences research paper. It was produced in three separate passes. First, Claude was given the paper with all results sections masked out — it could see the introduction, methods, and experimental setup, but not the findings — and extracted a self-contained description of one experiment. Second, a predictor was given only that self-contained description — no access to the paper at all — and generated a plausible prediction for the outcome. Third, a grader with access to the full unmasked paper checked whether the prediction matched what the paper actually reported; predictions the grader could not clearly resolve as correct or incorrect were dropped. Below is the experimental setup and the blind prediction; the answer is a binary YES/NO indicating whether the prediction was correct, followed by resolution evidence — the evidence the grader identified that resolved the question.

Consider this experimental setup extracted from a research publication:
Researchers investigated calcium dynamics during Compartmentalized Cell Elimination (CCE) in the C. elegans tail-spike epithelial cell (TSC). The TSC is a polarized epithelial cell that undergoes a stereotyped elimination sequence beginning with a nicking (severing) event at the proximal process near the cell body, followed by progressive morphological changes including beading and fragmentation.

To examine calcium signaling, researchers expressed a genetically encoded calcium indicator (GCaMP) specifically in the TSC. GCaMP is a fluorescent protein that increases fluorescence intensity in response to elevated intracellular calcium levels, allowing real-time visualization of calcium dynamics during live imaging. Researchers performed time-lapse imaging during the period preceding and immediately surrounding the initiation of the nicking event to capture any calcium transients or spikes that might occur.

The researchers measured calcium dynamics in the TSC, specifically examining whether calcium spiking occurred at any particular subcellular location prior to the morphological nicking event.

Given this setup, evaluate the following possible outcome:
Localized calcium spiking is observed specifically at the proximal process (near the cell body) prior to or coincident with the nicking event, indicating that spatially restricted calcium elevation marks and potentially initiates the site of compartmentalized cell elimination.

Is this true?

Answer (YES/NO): YES